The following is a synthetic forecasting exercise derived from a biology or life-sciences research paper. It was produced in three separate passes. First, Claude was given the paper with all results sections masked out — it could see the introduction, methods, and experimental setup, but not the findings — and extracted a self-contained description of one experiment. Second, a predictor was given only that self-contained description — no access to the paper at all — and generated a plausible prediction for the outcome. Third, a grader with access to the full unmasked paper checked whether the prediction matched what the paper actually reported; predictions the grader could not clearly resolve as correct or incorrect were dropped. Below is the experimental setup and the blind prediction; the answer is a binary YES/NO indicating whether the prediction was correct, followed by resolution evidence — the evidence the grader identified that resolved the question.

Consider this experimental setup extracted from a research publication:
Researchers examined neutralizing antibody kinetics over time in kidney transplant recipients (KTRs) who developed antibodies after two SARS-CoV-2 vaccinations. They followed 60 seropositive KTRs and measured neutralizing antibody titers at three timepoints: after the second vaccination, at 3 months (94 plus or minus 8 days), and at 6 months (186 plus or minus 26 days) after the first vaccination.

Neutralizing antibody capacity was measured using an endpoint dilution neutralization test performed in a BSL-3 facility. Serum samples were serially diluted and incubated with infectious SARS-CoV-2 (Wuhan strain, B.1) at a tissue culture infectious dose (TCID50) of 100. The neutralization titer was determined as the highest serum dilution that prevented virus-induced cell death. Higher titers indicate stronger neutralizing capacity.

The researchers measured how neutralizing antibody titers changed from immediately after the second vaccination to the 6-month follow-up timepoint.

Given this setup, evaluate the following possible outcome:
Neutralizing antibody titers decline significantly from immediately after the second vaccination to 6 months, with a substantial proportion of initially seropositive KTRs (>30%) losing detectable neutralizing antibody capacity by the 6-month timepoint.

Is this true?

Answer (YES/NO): YES